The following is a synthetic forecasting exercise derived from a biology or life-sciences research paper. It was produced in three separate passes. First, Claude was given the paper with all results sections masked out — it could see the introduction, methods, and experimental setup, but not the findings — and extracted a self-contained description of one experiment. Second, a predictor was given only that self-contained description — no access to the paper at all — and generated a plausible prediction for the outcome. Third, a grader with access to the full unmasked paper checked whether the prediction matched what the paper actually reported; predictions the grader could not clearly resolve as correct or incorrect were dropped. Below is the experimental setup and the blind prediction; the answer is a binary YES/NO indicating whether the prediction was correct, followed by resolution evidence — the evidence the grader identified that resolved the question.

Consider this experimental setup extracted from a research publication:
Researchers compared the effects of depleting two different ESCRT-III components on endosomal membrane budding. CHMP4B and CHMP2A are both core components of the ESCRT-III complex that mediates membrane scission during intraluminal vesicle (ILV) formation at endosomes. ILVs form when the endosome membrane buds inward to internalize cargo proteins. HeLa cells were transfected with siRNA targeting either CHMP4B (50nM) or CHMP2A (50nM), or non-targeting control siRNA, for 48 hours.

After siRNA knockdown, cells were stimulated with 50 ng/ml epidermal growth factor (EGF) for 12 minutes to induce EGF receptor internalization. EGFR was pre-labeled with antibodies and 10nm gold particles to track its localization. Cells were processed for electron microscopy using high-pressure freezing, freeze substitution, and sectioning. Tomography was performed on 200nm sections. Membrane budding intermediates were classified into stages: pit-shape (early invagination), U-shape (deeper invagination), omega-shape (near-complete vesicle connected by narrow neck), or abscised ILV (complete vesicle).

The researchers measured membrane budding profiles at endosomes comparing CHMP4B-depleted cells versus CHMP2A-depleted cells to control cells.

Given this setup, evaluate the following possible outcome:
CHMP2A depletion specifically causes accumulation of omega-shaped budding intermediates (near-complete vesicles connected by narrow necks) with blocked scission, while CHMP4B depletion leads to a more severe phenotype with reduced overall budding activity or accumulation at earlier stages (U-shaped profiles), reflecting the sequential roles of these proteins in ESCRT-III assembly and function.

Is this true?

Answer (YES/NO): NO